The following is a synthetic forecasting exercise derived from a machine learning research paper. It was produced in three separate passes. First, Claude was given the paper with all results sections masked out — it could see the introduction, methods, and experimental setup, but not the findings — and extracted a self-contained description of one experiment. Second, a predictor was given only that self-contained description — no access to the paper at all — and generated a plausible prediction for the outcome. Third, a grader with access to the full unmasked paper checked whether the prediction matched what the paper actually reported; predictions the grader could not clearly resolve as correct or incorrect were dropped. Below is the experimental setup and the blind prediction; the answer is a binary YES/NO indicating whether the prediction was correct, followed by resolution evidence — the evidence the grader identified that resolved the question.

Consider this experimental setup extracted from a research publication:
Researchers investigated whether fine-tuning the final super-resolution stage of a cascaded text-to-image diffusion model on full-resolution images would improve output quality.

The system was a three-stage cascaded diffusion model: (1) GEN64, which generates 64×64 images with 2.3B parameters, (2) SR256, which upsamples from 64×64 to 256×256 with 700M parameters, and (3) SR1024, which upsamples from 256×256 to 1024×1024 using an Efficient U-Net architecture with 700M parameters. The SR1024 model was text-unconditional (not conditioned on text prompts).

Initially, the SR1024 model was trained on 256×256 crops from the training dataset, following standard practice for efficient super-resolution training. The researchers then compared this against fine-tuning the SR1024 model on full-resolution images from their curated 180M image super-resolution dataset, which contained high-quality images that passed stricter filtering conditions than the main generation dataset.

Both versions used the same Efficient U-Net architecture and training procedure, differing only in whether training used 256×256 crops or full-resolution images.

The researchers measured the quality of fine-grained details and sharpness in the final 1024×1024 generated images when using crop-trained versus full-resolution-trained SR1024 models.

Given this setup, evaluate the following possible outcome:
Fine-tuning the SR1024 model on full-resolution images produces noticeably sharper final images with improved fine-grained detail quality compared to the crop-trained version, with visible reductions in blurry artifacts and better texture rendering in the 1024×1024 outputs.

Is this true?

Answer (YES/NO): YES